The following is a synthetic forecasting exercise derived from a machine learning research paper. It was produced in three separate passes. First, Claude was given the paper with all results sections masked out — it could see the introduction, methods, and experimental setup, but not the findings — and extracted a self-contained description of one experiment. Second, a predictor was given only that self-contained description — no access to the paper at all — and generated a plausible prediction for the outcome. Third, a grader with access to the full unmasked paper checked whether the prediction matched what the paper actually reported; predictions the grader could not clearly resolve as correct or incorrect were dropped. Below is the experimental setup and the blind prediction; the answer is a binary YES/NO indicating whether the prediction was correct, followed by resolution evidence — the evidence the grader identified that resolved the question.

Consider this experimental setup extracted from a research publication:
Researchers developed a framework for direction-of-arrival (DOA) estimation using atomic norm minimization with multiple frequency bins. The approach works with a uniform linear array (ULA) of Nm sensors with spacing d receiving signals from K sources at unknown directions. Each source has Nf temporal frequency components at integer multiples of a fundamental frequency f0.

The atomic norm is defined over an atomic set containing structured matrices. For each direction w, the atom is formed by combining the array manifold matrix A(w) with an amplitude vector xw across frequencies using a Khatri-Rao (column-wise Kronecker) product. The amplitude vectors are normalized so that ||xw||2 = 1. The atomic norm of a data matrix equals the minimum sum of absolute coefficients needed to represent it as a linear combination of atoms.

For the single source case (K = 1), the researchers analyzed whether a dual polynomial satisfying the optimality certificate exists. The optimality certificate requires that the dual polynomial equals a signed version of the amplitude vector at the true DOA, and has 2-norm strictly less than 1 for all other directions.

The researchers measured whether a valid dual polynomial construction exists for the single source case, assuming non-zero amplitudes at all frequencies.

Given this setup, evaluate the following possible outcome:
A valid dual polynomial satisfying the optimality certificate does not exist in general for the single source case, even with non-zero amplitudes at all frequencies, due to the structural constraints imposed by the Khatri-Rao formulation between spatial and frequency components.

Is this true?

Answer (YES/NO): NO